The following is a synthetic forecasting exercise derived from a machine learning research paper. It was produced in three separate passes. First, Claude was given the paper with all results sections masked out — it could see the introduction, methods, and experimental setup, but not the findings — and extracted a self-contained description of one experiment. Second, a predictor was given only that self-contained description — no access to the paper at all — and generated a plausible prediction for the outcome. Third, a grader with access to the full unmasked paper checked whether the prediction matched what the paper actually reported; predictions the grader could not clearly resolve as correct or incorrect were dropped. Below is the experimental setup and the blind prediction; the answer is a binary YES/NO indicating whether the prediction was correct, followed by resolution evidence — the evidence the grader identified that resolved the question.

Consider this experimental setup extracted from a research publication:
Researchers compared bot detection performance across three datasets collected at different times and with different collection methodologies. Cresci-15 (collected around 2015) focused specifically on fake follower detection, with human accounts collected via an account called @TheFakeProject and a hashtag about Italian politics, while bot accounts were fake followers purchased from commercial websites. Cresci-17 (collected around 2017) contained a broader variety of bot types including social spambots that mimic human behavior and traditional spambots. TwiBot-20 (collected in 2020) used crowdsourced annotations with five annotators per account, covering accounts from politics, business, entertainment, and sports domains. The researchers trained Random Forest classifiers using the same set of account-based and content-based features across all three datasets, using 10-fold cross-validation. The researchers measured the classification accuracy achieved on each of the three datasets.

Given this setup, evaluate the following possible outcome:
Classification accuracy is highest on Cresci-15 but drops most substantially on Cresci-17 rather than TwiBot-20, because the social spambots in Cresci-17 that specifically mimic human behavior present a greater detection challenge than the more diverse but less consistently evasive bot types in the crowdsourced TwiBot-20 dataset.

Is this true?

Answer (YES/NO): NO